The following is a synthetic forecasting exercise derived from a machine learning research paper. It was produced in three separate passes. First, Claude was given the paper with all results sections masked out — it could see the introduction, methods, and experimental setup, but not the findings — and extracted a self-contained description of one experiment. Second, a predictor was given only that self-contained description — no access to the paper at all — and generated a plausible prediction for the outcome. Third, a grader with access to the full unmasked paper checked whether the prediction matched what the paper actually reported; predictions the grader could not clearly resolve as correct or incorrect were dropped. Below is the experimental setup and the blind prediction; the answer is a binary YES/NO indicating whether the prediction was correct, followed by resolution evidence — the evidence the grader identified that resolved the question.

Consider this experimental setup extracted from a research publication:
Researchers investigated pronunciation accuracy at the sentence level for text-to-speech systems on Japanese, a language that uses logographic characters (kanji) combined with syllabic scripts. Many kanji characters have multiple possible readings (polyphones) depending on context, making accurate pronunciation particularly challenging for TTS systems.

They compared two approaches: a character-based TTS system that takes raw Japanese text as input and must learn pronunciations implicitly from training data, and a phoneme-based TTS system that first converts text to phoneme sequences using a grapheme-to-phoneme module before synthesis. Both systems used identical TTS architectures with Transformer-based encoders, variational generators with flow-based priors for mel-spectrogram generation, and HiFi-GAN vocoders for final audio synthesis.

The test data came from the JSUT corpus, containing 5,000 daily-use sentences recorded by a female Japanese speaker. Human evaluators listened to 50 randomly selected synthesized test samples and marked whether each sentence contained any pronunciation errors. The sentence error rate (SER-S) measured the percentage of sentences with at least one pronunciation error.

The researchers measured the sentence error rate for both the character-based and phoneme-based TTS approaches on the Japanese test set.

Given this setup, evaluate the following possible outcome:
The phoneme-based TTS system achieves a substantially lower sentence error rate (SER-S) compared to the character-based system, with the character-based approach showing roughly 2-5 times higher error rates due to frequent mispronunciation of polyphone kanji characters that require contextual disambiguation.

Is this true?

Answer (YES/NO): NO